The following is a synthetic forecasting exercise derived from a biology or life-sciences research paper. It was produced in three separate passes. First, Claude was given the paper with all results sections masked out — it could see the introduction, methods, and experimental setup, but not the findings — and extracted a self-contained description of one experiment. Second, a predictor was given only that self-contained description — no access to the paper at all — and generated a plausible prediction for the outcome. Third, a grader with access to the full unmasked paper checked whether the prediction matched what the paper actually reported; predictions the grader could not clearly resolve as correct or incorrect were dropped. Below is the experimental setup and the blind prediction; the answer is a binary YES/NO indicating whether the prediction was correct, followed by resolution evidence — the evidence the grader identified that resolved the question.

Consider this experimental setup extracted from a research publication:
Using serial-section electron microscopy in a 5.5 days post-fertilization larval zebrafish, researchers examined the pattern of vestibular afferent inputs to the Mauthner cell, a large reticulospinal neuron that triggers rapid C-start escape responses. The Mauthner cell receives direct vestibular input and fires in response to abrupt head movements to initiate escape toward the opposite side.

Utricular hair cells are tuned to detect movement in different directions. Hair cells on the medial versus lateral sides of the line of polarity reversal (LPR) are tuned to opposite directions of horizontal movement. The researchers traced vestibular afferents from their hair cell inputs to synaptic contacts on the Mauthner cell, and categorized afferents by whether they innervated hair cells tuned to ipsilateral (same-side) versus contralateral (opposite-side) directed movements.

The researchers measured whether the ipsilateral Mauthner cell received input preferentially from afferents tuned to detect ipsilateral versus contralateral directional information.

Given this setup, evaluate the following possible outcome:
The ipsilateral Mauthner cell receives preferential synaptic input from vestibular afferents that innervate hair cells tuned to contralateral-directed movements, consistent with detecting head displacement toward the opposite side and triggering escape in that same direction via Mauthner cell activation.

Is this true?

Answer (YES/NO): NO